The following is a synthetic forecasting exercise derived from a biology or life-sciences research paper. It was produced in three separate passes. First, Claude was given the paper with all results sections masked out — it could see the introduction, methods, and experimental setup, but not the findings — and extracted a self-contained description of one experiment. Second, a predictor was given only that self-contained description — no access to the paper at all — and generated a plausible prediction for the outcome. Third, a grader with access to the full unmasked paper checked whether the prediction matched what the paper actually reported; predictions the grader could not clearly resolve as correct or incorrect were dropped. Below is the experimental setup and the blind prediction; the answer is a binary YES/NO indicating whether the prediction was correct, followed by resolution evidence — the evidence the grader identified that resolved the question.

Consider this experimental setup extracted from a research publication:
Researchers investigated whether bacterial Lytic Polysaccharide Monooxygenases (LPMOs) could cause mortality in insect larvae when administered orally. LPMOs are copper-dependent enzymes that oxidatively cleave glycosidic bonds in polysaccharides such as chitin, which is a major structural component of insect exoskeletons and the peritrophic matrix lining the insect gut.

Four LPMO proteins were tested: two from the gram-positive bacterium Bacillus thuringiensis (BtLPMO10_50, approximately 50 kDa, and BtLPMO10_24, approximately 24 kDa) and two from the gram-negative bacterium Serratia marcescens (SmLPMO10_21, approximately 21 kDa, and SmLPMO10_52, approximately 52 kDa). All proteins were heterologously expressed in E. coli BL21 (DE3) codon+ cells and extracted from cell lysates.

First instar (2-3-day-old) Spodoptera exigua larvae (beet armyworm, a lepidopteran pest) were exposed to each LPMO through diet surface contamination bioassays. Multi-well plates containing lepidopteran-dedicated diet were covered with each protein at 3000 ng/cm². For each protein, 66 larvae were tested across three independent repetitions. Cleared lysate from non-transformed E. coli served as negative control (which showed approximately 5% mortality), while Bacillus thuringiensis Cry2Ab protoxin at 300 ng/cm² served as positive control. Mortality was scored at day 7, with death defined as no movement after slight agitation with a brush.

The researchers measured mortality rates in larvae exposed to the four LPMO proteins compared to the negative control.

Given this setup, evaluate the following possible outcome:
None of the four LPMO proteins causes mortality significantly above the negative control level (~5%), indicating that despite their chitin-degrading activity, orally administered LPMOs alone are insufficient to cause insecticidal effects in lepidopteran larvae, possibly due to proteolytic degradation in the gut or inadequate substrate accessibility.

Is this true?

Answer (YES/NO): NO